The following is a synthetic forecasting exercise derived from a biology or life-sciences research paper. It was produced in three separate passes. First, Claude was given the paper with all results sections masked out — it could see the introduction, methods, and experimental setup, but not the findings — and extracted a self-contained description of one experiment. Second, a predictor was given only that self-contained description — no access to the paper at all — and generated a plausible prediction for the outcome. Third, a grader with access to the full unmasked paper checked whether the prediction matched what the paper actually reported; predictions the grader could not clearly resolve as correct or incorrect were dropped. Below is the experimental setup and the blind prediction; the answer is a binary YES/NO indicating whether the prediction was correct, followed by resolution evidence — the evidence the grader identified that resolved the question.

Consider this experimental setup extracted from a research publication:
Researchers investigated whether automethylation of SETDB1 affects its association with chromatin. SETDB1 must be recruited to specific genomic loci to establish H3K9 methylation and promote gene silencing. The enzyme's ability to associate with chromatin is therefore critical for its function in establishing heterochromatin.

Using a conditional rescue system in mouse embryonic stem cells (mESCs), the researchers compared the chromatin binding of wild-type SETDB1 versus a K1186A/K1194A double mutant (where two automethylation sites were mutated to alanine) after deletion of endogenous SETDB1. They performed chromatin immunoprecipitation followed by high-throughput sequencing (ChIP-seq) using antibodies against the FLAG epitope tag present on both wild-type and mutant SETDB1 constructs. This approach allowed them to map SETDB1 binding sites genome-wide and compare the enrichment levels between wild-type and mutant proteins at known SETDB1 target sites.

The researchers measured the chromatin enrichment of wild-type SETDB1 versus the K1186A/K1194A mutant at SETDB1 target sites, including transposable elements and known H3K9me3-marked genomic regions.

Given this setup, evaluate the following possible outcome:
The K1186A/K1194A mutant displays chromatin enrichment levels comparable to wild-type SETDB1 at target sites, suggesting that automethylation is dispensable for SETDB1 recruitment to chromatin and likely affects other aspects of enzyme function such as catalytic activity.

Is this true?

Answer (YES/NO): NO